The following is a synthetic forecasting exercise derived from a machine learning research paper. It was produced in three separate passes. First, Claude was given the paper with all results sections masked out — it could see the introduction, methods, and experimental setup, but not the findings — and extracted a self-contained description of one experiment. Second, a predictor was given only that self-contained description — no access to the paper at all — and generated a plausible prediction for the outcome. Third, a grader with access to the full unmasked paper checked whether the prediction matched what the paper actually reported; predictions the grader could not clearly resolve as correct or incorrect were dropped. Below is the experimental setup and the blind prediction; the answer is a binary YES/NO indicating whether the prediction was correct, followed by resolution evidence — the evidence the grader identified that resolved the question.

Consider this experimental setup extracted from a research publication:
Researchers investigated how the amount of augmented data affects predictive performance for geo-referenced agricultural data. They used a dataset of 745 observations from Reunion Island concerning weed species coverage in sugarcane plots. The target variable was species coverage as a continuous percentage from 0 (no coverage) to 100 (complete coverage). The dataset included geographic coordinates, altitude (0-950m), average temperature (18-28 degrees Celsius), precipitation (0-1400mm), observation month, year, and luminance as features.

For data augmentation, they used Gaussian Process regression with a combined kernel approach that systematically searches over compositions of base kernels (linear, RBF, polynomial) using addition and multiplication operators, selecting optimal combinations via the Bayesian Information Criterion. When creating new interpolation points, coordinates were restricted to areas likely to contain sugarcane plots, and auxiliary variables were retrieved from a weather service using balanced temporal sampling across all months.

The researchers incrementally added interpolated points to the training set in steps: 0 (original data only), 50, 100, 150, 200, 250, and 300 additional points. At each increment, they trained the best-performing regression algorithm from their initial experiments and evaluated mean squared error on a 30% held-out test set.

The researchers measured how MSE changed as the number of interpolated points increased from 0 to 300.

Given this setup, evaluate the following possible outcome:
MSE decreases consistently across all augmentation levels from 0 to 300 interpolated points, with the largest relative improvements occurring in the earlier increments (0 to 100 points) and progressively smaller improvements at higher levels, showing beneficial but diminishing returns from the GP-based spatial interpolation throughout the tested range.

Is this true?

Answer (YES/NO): NO